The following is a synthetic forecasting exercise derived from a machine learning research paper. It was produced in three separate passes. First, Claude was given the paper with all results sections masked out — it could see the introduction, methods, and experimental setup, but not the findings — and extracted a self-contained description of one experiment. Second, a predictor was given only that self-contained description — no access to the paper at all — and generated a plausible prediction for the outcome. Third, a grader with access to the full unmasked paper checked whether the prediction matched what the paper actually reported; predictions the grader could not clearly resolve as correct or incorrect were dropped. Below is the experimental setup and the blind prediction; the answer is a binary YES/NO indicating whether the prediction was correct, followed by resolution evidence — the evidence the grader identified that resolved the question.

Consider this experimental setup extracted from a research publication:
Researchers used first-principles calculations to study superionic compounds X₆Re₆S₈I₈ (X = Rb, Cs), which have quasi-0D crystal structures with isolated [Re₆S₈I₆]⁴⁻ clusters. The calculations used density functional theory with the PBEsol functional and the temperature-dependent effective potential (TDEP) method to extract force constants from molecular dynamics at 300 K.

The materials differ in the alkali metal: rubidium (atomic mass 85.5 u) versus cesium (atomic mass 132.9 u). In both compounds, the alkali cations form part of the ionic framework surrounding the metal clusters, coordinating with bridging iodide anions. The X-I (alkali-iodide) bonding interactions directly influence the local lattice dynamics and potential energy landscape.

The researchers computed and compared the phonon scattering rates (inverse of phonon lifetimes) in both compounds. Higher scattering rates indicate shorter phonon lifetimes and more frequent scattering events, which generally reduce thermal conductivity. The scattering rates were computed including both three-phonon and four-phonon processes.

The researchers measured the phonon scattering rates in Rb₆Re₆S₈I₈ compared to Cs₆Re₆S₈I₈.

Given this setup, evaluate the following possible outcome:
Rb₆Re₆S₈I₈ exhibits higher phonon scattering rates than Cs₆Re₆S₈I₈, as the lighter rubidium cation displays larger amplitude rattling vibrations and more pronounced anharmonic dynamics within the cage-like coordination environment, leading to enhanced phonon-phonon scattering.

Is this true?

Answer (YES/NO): YES